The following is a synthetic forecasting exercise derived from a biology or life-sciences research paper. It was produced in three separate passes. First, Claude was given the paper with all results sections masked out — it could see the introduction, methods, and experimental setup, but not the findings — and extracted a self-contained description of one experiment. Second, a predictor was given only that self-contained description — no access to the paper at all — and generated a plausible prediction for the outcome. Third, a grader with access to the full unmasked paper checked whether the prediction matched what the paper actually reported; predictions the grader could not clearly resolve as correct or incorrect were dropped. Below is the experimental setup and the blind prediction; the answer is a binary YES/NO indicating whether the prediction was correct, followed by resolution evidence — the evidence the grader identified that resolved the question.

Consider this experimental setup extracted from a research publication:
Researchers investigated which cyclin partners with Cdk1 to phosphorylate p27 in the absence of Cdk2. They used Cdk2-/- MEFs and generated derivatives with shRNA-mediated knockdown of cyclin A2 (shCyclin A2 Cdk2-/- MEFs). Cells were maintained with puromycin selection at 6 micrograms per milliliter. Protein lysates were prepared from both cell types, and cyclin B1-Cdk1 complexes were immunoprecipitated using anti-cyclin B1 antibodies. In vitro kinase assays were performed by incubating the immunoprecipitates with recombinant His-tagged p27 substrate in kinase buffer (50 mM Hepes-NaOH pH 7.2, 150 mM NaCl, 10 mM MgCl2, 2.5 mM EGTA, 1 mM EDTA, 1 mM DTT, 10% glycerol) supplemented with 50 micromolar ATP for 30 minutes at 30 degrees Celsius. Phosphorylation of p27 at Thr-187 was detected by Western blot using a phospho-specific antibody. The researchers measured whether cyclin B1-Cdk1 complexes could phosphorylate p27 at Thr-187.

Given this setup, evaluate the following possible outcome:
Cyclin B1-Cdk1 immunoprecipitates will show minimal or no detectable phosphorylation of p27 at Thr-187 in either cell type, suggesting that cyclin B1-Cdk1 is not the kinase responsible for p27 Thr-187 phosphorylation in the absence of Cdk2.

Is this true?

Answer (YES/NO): NO